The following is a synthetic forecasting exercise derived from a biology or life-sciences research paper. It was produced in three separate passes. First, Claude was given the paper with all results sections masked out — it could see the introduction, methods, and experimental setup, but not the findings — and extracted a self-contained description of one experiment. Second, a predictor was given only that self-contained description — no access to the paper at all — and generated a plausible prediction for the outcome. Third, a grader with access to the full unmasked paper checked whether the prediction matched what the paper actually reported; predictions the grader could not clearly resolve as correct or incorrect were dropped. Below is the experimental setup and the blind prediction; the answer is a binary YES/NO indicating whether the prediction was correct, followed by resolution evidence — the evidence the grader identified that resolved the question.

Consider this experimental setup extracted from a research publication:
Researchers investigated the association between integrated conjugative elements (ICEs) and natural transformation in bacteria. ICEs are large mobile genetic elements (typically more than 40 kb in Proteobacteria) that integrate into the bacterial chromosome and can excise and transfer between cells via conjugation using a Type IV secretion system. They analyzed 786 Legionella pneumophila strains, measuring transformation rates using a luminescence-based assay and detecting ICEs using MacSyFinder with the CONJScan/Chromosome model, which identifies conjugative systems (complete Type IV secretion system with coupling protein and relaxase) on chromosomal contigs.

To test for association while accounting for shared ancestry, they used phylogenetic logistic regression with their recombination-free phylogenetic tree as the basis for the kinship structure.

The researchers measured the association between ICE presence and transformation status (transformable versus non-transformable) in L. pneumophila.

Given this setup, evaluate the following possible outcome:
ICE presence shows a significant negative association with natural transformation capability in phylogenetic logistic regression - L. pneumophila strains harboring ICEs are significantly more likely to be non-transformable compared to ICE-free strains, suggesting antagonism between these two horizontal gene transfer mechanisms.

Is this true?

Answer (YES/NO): YES